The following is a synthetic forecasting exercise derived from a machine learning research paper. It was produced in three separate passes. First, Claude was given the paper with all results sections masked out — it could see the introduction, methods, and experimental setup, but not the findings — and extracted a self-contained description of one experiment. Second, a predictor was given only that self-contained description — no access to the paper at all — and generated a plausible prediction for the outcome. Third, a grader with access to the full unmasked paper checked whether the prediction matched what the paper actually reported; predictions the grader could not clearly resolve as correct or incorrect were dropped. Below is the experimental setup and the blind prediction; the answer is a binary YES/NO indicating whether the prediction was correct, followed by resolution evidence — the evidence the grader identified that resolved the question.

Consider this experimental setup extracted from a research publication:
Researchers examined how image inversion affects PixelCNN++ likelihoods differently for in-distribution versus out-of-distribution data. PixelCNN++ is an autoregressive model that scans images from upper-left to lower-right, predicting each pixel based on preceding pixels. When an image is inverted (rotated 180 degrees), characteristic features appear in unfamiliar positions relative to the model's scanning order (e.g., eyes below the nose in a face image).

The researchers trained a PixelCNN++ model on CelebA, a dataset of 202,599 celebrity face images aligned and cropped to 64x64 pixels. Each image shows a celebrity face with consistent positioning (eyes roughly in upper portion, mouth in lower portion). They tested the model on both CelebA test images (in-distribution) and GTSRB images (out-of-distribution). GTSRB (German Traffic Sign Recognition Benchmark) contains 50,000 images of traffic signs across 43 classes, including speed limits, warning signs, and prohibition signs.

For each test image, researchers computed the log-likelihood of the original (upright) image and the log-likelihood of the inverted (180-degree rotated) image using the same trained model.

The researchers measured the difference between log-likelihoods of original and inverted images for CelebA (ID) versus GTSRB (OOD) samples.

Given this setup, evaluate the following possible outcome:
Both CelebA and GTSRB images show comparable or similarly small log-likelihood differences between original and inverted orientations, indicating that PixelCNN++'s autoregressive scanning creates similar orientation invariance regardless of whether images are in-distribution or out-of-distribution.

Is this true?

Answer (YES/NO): NO